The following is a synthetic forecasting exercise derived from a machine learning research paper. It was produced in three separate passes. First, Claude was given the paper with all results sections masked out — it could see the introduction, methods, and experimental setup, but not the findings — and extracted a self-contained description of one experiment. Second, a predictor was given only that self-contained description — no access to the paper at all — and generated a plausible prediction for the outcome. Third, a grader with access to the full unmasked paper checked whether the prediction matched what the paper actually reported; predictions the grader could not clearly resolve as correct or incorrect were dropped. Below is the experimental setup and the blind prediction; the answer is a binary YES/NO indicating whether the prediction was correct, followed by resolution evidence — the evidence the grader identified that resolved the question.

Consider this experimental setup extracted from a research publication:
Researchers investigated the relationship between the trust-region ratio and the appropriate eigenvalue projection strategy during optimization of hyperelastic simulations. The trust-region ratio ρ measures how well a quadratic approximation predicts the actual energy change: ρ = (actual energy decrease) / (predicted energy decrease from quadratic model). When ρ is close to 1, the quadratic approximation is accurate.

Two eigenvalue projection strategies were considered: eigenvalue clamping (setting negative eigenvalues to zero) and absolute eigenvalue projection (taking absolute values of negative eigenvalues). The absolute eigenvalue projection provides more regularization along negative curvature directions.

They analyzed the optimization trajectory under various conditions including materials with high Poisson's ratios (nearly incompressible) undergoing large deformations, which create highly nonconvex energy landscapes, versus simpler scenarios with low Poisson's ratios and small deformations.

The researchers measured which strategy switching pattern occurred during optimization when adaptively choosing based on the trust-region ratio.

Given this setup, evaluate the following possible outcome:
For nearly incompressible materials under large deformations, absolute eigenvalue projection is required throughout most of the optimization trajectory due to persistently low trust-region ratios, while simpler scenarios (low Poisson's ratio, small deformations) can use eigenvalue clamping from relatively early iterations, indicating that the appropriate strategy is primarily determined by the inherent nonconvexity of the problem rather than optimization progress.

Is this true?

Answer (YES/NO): NO